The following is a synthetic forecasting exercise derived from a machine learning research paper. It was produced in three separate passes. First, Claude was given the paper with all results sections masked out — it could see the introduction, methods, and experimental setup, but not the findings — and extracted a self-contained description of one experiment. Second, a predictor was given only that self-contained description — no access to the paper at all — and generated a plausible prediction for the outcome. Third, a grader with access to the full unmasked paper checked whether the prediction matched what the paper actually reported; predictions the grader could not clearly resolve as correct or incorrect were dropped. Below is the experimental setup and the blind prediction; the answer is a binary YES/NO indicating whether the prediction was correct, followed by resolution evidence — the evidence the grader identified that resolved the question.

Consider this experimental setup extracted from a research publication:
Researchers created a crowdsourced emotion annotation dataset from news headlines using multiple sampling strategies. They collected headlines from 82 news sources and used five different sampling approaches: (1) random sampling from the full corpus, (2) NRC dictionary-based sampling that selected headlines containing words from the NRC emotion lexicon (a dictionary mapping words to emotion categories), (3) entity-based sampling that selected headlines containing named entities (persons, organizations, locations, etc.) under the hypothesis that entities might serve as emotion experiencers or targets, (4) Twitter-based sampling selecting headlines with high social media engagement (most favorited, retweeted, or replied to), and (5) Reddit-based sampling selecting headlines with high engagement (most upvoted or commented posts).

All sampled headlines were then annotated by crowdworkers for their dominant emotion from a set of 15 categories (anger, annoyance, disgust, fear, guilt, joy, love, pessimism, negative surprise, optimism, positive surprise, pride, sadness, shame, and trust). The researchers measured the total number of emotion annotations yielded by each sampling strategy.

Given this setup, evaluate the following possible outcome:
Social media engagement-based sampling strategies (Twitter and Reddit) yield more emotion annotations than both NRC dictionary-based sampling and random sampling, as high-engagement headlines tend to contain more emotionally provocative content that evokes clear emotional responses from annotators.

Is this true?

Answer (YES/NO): NO